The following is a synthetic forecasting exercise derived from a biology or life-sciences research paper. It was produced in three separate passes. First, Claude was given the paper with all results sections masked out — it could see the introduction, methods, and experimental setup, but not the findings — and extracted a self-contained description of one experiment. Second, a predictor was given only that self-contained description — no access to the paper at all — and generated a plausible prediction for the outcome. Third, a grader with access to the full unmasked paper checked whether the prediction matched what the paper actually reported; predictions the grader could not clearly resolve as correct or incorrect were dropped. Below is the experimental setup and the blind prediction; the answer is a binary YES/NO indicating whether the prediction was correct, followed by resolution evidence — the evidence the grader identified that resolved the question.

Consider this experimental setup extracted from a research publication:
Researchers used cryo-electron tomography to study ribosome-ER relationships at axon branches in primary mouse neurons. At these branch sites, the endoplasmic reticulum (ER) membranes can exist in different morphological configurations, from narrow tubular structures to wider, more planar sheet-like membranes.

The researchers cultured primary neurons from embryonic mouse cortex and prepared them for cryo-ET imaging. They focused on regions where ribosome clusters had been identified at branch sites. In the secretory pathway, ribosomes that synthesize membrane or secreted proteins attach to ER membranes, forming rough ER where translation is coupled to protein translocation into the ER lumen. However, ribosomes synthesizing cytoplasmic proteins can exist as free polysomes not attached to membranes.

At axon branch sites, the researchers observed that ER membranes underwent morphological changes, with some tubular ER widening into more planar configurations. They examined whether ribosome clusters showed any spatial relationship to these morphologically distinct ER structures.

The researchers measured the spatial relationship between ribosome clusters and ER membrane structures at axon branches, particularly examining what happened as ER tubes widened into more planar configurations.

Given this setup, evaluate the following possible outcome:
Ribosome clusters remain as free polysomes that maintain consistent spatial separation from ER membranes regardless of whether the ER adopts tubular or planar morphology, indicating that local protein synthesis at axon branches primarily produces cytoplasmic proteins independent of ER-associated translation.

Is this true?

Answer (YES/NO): NO